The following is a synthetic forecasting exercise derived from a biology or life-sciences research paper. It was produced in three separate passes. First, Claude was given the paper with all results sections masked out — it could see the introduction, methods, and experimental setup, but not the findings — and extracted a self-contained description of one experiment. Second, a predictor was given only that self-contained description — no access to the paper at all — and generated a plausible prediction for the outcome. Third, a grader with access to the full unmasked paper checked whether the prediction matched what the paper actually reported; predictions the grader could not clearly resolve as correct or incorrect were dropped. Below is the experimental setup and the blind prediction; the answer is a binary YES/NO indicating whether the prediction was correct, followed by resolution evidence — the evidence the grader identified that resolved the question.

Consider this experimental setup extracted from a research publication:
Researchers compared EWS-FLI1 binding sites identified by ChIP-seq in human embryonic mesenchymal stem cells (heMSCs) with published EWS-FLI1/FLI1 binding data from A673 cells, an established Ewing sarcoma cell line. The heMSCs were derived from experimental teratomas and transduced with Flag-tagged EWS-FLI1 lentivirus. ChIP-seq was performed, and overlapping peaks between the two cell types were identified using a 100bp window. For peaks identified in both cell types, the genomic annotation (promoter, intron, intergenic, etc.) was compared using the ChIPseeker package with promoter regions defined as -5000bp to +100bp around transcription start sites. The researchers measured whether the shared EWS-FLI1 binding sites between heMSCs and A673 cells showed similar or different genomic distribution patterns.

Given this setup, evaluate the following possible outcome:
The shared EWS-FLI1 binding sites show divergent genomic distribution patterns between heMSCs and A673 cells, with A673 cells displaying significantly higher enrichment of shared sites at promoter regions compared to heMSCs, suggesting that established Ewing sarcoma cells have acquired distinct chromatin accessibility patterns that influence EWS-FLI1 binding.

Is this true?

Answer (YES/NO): YES